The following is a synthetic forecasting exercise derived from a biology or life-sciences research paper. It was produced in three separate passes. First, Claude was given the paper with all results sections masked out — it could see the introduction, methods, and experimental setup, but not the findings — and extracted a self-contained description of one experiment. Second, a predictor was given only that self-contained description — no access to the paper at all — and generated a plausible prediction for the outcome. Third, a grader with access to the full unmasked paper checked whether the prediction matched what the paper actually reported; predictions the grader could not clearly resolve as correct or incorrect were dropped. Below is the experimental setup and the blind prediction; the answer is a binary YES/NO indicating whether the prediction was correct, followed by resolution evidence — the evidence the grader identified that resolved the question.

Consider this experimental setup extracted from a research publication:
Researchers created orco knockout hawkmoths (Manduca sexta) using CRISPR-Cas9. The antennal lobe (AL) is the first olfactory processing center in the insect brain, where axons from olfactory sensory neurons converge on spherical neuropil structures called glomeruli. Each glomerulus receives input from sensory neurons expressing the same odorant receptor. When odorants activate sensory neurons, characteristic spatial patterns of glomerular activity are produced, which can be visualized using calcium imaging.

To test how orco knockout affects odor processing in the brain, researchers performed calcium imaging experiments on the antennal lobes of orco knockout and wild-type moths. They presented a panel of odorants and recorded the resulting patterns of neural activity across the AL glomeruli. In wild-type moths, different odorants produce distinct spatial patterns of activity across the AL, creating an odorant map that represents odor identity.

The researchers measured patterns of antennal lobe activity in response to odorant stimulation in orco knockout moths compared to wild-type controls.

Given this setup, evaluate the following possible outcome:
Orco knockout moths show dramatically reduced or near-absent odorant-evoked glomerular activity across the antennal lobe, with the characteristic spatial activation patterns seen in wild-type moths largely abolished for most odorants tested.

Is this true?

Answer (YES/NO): YES